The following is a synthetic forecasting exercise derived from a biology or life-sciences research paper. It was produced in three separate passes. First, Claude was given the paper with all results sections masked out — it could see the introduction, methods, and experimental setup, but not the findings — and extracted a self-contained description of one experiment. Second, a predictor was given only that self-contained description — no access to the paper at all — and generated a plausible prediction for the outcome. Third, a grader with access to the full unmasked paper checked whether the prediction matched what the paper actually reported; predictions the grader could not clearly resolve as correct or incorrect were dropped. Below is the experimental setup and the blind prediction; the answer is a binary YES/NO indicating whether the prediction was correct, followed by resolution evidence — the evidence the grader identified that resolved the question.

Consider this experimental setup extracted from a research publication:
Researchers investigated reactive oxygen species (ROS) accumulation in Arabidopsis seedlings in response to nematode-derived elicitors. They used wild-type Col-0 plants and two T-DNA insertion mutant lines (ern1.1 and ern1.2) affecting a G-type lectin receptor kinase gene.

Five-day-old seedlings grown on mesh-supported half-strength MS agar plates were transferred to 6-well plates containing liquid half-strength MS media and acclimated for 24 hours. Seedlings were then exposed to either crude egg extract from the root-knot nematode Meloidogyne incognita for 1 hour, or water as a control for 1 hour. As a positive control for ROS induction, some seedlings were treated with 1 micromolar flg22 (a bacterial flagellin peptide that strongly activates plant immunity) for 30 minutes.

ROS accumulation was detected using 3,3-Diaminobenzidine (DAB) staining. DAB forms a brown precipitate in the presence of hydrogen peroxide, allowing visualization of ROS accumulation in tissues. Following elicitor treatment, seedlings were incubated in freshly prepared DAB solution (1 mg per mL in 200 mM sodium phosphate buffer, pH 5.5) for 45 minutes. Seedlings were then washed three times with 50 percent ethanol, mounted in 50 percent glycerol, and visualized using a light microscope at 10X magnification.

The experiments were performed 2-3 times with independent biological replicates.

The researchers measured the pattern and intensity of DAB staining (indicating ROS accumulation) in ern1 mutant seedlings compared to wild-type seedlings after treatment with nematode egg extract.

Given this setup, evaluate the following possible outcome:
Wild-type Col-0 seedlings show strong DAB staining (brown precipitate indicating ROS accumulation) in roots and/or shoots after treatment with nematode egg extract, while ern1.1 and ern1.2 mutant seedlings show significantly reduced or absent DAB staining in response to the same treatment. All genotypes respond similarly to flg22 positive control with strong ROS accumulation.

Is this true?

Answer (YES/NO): NO